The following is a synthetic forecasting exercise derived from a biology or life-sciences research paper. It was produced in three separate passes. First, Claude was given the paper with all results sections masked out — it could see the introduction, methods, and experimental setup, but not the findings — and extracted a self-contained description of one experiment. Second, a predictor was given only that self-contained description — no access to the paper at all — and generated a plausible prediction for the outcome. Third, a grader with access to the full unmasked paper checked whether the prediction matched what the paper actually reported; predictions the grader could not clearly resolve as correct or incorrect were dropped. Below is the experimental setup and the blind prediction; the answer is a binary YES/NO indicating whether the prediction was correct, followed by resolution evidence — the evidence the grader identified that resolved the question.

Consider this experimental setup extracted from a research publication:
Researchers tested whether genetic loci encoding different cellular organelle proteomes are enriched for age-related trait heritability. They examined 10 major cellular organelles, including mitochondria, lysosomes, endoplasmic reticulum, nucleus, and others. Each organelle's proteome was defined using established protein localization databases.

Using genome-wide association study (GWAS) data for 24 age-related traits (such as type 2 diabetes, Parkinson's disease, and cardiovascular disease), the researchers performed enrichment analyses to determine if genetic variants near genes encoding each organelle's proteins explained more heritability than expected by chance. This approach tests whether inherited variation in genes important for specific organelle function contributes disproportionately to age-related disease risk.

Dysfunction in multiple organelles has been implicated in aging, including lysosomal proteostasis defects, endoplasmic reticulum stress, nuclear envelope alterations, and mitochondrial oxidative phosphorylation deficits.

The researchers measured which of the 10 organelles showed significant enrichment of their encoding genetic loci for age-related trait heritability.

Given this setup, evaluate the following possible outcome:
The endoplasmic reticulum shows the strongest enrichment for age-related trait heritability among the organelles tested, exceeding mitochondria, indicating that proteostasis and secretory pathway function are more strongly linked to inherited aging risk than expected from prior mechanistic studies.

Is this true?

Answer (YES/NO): NO